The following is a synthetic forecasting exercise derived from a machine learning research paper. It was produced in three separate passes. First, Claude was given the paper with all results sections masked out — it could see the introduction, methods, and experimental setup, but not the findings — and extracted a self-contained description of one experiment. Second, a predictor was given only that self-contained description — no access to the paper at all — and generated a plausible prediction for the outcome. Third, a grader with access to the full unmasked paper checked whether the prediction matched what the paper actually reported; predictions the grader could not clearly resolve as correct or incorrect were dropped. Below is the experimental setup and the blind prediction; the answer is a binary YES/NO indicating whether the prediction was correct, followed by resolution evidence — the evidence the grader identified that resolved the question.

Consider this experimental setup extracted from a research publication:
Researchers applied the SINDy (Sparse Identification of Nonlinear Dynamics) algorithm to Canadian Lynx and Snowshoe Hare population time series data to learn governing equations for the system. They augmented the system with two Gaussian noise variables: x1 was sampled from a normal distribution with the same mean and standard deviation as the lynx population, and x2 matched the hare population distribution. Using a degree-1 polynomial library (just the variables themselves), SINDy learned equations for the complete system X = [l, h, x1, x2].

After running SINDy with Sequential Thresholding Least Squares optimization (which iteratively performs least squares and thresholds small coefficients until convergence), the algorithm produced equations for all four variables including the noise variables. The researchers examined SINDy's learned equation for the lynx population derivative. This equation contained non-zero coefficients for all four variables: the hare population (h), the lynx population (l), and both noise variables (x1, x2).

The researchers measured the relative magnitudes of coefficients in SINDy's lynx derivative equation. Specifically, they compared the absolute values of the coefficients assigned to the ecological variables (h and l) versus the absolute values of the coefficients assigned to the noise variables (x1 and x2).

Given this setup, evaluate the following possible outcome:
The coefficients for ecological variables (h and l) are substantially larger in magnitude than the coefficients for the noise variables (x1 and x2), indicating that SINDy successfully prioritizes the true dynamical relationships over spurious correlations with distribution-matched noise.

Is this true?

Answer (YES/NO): NO